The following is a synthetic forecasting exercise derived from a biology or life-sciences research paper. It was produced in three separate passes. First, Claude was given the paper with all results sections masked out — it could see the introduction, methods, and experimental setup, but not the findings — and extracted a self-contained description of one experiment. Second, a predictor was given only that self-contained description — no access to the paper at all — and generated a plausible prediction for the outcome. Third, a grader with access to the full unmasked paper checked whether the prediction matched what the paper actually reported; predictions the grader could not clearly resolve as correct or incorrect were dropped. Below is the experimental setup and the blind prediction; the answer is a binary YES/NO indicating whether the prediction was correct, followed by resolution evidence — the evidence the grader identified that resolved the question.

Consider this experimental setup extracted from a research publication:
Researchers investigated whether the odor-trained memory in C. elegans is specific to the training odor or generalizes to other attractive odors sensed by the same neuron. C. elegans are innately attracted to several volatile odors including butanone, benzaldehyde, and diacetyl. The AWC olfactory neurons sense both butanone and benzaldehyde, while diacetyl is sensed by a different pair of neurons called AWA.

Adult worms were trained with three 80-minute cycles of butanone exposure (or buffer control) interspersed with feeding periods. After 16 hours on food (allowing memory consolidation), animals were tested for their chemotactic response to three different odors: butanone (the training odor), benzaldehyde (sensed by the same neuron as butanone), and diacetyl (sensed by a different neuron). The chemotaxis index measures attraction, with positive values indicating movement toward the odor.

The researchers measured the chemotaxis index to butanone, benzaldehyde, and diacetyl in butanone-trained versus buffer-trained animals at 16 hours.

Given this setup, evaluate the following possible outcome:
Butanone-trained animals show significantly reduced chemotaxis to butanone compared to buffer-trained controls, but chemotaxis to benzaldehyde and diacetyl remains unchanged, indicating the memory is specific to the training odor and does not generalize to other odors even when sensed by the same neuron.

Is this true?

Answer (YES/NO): YES